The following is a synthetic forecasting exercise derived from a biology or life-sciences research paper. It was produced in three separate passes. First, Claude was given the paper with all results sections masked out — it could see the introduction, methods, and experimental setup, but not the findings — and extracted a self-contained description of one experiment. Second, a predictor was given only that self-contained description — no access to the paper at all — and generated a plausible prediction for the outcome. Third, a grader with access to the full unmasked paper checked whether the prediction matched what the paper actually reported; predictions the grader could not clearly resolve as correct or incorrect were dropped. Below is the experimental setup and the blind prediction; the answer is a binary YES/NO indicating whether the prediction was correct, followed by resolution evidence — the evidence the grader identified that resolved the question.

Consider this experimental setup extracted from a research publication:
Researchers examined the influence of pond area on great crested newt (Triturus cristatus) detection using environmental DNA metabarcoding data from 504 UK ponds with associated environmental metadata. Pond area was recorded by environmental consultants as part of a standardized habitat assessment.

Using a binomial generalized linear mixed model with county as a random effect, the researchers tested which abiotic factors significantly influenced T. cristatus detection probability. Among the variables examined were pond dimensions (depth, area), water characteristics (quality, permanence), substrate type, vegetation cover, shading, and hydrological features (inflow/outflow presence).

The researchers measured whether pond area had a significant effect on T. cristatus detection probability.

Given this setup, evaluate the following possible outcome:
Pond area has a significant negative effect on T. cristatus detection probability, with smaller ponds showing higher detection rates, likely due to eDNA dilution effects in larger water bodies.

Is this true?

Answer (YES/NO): YES